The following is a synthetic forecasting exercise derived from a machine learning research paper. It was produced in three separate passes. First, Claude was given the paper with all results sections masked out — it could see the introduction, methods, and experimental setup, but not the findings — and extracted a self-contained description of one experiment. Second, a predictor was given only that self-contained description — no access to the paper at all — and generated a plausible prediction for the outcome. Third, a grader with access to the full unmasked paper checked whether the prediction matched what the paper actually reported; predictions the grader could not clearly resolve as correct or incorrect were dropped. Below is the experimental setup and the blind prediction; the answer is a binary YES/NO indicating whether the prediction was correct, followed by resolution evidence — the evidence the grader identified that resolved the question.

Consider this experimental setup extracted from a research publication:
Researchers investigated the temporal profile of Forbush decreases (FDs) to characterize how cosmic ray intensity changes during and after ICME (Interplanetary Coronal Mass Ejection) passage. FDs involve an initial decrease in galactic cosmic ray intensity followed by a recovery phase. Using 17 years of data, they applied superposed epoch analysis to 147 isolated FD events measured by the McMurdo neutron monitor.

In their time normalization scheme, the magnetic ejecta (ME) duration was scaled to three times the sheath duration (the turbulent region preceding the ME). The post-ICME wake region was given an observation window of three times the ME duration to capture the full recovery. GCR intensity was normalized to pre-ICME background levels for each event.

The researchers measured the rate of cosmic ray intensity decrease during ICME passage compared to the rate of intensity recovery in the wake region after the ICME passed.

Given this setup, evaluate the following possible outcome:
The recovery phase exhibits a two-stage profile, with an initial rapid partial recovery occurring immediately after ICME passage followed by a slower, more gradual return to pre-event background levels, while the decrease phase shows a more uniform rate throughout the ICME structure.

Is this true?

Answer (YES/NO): NO